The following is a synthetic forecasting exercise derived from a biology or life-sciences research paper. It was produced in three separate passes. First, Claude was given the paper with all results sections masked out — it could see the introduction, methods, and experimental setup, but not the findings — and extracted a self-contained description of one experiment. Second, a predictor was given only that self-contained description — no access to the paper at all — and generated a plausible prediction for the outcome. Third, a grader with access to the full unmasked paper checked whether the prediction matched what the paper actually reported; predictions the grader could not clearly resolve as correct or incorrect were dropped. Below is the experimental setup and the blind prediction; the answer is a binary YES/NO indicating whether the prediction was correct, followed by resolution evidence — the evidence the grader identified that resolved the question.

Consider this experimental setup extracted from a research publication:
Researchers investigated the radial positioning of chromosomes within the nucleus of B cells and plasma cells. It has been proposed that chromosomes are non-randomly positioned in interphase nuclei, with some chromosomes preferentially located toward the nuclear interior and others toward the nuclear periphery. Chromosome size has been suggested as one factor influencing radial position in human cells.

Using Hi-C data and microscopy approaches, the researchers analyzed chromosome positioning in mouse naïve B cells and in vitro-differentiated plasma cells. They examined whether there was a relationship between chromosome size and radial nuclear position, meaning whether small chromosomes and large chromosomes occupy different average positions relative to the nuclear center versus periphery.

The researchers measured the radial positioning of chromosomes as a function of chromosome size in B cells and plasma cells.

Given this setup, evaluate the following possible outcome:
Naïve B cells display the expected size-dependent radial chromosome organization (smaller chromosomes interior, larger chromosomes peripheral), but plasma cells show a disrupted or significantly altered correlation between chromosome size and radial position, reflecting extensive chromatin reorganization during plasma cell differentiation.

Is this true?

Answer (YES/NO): NO